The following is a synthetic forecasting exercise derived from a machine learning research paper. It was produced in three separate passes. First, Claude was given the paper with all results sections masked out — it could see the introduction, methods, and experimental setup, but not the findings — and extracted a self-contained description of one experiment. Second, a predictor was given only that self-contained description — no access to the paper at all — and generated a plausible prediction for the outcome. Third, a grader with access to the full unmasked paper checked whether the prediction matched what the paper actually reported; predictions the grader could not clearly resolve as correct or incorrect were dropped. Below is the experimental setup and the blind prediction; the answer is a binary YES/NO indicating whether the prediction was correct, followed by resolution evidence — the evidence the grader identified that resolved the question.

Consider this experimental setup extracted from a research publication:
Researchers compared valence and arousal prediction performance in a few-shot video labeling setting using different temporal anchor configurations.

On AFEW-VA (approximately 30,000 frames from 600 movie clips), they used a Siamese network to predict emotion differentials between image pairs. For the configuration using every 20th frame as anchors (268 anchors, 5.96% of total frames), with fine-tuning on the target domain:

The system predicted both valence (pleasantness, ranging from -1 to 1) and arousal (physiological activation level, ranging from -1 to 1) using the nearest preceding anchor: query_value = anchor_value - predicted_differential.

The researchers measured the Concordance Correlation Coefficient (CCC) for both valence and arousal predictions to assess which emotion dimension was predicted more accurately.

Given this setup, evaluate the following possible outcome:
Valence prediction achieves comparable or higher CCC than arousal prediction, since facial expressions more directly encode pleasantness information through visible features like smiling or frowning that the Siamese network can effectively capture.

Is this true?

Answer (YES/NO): YES